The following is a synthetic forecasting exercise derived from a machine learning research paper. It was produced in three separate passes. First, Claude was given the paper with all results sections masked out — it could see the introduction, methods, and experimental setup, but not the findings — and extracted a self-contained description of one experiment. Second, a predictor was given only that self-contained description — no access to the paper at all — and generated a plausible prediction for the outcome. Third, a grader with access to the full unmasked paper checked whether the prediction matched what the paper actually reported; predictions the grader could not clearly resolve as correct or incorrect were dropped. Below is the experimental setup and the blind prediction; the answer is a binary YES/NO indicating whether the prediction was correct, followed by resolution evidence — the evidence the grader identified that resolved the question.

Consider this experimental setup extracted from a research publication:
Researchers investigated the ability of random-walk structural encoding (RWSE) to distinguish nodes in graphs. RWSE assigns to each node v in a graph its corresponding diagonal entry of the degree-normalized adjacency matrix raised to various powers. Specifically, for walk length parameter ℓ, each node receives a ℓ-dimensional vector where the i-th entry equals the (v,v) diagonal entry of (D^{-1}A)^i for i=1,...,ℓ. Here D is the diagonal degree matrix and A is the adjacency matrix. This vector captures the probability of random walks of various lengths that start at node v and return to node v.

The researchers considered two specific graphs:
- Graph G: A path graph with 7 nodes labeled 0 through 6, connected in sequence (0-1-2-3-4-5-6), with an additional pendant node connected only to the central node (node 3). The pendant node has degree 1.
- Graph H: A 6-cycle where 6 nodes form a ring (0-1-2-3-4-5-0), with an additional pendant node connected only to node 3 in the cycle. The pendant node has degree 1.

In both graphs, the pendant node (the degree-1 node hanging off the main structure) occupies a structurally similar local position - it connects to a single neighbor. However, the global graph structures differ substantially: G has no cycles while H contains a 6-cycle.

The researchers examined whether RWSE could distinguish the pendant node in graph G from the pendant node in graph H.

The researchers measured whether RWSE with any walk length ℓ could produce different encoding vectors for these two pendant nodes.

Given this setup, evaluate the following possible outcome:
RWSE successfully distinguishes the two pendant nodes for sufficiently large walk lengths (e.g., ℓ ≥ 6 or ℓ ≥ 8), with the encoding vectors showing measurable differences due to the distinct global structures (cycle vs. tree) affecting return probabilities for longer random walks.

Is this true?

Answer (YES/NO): NO